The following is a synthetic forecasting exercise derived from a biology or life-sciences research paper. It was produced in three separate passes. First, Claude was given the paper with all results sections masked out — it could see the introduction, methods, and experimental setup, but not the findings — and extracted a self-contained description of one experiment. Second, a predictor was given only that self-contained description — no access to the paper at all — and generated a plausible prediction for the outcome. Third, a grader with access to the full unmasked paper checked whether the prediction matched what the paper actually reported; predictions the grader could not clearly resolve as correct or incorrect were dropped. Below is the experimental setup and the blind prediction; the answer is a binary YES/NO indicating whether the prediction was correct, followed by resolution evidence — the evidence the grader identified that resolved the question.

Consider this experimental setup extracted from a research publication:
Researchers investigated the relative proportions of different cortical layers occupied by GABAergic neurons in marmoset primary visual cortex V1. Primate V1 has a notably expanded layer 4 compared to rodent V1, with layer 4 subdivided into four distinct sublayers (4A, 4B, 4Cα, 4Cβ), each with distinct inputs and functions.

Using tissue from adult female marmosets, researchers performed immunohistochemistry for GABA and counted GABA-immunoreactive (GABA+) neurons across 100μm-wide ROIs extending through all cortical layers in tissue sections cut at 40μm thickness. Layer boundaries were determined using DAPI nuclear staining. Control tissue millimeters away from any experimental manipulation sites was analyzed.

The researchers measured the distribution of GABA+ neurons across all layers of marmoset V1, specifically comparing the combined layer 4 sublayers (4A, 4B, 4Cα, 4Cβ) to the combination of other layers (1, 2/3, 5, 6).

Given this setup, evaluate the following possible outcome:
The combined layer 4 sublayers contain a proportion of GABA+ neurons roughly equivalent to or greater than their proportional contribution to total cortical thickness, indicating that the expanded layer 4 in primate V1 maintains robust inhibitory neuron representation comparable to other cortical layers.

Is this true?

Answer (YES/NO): YES